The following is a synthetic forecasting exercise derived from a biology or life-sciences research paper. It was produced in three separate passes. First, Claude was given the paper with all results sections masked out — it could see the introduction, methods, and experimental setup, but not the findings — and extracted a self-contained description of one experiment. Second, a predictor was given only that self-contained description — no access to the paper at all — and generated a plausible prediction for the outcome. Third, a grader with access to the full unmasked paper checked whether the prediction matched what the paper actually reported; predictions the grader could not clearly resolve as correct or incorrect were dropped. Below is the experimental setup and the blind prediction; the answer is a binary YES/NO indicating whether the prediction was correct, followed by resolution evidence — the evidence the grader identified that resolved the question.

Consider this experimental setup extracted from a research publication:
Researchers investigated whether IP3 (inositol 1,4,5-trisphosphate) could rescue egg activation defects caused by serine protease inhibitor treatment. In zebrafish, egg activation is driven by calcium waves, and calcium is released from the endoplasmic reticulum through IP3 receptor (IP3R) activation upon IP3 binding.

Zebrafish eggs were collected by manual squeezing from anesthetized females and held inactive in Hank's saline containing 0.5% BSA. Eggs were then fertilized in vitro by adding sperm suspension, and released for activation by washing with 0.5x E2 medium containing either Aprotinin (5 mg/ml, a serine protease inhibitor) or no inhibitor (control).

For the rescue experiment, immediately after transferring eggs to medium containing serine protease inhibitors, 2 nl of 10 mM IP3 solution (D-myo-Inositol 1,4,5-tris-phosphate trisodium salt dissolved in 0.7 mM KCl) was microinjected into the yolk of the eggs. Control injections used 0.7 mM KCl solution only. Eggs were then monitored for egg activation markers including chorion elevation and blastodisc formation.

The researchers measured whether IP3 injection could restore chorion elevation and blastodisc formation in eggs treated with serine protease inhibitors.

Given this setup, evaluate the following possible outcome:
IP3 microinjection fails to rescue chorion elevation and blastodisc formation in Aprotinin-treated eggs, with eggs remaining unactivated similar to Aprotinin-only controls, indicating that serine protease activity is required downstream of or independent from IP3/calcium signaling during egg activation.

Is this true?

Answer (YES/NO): NO